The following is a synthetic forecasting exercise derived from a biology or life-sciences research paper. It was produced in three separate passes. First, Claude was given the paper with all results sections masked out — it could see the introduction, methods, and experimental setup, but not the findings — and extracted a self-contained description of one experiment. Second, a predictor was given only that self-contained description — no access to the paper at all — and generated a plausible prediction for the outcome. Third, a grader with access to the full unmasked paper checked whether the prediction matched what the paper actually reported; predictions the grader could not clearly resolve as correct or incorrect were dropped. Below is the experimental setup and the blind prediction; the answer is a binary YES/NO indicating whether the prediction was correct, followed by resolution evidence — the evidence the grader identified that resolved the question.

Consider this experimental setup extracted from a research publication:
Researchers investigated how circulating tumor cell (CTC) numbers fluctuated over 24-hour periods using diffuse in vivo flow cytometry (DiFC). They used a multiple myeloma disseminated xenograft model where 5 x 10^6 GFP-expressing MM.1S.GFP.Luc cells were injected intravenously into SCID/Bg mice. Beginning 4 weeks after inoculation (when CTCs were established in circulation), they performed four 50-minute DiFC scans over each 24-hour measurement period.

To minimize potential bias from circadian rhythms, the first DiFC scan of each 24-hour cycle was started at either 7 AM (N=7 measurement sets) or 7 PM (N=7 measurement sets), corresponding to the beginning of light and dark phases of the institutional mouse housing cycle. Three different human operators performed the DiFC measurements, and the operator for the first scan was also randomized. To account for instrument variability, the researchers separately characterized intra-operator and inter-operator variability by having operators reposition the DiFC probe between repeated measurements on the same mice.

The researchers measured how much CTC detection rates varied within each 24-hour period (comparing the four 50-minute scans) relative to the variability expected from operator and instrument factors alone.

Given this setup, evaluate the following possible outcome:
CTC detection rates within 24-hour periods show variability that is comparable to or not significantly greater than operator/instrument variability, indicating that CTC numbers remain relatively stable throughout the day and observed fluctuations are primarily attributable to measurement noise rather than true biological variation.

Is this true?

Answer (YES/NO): NO